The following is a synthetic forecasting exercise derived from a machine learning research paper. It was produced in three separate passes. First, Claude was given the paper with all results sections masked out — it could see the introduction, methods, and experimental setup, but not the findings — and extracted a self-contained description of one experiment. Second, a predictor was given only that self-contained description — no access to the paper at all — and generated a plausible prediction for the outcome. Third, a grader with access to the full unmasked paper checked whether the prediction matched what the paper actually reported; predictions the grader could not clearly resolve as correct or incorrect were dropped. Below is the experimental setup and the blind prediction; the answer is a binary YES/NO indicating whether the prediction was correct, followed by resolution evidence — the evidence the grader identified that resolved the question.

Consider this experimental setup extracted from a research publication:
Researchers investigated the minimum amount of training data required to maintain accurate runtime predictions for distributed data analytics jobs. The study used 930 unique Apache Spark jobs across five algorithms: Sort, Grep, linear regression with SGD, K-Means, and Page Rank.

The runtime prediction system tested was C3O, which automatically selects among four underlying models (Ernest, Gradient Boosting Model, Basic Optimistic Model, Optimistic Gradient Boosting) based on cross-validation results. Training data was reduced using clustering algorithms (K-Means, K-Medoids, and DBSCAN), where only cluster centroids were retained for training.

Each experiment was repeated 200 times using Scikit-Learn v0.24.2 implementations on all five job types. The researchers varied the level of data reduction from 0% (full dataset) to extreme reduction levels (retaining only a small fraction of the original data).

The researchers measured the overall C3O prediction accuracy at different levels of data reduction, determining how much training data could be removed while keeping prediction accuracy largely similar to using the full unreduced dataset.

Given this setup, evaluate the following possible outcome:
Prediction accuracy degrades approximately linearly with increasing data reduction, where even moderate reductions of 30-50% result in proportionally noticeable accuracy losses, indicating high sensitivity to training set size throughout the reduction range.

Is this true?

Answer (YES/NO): NO